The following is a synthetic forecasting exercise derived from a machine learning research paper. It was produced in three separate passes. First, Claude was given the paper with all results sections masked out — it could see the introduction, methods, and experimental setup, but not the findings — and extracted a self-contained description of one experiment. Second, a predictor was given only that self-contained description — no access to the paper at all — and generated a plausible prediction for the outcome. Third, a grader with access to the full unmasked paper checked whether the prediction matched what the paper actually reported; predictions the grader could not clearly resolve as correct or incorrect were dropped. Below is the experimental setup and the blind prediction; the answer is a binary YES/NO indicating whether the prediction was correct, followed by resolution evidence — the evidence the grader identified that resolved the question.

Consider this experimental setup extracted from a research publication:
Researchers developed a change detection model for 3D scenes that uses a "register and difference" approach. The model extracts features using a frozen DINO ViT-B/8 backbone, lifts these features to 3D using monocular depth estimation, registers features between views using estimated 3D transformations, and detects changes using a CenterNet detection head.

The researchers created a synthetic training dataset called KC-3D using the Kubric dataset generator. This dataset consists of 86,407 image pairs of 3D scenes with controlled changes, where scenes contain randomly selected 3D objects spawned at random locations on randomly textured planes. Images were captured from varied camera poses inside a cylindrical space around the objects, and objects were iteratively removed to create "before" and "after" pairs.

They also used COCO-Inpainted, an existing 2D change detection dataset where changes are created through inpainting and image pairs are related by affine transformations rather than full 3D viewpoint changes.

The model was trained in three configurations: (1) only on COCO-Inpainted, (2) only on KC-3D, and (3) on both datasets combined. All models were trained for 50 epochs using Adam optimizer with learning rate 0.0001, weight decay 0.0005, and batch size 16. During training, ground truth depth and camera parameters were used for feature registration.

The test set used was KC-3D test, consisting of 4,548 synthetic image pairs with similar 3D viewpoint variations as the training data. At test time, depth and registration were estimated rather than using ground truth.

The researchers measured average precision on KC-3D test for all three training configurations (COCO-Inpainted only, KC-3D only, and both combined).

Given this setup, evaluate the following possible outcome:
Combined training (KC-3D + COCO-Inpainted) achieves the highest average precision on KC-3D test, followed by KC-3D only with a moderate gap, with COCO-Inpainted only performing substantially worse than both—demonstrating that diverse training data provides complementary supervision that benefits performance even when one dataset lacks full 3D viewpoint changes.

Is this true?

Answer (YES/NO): NO